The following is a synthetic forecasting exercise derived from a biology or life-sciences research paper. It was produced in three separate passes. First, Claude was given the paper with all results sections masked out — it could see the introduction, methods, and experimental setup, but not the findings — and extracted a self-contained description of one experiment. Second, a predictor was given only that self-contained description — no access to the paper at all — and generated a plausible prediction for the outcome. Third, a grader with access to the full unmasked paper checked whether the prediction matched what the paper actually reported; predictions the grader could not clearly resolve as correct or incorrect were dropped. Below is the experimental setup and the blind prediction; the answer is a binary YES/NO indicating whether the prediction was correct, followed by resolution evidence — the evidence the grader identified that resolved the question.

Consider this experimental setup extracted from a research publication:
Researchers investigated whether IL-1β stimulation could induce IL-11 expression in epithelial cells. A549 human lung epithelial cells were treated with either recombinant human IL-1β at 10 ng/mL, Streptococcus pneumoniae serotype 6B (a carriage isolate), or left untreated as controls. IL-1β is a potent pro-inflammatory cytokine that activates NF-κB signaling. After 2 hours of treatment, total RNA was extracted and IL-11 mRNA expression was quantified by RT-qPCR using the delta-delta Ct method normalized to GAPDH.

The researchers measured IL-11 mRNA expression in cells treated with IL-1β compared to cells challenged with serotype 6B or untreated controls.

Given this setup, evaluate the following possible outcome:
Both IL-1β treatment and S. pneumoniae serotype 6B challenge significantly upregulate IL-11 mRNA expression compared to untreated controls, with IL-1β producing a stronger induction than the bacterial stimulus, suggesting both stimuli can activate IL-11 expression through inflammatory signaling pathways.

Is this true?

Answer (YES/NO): NO